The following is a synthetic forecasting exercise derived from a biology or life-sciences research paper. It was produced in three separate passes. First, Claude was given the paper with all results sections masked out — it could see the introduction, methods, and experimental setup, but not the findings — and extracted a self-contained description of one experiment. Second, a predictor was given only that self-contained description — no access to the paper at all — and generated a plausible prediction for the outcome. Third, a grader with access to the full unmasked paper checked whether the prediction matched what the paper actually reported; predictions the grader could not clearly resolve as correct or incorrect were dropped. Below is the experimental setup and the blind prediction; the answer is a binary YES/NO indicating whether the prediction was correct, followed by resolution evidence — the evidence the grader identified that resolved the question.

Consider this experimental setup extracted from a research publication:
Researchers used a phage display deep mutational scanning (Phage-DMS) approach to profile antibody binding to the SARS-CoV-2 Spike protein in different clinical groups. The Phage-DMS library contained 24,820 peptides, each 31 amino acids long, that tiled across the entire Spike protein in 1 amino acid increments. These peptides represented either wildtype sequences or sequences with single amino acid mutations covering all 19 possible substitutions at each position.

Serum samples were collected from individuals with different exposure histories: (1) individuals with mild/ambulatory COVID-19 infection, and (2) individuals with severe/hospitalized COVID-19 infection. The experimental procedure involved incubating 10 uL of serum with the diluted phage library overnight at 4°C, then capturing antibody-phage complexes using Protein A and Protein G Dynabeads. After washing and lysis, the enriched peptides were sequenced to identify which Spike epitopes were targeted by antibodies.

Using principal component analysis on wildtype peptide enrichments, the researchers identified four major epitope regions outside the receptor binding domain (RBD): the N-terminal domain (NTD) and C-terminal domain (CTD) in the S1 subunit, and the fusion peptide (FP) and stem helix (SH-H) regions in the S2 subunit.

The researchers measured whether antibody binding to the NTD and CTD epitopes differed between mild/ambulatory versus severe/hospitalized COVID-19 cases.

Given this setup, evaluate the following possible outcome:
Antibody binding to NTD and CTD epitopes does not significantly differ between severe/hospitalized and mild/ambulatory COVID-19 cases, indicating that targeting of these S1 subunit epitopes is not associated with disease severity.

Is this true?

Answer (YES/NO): NO